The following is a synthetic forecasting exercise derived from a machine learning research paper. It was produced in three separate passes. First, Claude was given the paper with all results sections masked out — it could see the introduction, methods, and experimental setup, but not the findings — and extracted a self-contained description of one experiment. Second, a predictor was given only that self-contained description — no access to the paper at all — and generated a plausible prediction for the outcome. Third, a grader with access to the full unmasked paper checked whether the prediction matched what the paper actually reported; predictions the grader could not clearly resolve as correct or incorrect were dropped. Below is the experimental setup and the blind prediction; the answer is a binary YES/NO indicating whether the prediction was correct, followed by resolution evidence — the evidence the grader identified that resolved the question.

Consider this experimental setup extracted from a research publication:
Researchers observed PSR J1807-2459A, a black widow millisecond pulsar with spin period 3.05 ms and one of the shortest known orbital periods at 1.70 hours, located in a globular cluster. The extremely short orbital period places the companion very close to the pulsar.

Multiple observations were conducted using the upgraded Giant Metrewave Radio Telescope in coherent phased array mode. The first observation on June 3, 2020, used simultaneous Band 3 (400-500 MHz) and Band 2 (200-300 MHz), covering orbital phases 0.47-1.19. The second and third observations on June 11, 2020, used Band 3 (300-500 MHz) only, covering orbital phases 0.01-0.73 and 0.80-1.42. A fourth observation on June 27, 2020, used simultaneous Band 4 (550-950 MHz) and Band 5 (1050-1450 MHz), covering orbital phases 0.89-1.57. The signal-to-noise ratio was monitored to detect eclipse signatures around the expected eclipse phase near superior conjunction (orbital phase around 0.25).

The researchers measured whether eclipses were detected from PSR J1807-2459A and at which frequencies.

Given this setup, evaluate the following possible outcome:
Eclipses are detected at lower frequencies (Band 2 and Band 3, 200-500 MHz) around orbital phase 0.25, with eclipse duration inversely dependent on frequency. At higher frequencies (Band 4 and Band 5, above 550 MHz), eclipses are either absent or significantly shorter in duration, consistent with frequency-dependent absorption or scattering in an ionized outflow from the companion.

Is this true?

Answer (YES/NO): NO